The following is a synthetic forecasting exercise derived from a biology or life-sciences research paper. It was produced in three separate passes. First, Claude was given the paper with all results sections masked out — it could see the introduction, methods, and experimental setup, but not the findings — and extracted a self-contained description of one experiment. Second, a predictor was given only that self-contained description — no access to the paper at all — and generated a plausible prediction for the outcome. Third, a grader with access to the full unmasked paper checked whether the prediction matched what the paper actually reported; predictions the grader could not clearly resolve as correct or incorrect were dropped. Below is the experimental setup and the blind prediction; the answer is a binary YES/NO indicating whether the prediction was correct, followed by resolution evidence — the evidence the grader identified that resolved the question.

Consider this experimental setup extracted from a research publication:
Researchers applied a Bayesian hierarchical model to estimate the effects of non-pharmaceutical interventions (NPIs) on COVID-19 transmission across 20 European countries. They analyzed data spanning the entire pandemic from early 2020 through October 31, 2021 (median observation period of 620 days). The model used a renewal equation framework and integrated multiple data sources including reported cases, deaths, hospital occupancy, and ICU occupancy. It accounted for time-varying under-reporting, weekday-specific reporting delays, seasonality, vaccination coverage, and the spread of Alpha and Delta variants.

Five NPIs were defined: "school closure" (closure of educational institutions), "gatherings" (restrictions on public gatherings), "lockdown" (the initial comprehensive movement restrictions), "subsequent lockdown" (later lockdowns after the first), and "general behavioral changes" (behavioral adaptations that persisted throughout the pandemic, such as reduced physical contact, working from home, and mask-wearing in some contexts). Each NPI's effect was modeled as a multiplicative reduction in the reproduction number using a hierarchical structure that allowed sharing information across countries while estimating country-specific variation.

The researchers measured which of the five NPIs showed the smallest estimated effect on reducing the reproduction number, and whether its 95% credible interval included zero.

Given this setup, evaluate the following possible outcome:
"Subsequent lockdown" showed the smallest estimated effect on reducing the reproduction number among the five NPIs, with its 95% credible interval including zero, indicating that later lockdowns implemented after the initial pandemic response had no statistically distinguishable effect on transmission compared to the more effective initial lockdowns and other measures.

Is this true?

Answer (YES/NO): NO